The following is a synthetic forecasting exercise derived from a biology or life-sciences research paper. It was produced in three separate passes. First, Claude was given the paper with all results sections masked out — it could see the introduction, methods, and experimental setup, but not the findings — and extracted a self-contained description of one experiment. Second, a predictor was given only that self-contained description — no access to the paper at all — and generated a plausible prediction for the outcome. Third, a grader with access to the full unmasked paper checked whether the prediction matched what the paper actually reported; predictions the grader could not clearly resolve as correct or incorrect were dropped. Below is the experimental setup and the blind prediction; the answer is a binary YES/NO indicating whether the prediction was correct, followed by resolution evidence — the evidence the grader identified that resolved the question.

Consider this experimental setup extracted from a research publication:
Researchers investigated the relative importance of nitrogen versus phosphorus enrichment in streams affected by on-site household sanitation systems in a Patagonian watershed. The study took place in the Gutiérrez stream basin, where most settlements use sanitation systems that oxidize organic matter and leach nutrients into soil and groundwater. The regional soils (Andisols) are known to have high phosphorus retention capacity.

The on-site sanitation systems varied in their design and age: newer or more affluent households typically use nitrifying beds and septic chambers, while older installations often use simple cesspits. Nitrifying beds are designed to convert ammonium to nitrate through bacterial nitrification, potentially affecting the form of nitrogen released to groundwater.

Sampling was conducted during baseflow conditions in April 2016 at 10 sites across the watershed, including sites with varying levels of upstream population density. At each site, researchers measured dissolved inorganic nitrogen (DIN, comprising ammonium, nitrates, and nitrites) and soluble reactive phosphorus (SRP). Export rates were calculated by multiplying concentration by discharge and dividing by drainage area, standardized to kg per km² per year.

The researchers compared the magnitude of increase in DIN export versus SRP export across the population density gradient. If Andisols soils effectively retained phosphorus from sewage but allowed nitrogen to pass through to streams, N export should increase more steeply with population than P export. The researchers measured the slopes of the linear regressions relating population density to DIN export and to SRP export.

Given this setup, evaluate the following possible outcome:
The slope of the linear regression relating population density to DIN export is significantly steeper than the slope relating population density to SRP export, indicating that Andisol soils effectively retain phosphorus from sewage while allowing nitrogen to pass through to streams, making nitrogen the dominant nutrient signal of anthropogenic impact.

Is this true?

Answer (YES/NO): YES